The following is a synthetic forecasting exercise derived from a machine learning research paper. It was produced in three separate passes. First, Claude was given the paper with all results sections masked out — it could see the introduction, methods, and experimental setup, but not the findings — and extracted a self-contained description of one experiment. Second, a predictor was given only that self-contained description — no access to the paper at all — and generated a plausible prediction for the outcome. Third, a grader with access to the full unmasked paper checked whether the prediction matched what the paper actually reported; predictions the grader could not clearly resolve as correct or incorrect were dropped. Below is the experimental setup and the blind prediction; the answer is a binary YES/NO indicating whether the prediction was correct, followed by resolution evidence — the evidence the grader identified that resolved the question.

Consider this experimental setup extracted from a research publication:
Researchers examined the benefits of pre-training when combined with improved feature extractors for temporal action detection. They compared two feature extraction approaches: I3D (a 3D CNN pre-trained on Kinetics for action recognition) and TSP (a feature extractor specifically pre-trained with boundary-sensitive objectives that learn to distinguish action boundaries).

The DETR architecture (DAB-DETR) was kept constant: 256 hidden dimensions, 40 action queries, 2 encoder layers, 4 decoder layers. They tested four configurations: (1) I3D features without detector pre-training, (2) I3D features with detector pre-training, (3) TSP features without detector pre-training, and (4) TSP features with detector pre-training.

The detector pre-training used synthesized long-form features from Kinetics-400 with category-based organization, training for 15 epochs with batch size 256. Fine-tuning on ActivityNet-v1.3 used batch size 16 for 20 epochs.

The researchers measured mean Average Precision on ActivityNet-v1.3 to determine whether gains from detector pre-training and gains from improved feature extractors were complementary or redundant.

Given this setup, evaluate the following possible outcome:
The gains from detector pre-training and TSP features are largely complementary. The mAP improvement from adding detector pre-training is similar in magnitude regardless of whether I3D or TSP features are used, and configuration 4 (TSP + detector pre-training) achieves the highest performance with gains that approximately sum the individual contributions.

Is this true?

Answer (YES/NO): YES